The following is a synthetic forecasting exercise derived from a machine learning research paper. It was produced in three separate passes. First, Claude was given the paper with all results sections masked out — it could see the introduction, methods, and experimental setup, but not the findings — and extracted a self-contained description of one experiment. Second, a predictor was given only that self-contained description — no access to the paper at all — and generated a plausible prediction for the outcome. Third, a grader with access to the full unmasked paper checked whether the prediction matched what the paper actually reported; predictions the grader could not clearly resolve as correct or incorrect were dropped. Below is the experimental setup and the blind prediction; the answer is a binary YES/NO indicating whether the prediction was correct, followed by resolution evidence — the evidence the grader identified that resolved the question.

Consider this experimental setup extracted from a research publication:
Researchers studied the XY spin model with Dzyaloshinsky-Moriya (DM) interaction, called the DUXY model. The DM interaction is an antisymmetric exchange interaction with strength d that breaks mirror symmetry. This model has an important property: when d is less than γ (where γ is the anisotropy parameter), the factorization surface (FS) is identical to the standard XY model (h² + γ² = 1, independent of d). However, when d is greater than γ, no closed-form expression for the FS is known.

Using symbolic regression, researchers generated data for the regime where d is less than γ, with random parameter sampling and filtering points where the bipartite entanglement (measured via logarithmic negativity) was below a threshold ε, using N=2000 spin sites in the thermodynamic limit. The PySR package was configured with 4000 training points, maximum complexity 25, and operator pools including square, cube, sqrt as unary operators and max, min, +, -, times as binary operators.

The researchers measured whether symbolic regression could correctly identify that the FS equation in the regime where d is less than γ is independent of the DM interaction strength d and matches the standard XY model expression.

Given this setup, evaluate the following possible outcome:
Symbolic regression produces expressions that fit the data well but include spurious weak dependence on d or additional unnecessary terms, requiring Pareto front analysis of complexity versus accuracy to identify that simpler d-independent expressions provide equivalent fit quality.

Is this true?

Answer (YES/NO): NO